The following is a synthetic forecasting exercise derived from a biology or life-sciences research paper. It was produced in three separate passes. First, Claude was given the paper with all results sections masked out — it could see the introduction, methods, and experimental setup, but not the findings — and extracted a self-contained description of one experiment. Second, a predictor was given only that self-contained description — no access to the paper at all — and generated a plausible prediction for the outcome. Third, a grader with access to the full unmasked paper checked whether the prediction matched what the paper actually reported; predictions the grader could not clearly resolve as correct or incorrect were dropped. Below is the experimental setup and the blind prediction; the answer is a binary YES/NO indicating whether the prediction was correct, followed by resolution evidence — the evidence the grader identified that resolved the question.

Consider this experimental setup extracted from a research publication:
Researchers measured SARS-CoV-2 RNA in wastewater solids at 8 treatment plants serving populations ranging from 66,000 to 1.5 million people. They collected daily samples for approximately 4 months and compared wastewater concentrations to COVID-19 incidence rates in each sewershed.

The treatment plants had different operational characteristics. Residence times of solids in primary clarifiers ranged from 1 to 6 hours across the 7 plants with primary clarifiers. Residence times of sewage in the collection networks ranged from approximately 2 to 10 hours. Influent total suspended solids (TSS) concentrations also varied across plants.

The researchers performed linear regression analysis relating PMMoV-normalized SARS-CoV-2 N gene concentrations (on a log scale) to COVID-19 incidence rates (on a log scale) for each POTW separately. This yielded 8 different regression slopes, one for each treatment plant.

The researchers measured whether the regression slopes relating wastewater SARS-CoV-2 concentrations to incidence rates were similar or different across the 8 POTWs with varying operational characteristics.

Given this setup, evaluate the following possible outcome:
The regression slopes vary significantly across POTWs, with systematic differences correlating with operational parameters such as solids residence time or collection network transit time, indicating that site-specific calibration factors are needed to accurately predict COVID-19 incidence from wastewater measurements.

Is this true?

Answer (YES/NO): NO